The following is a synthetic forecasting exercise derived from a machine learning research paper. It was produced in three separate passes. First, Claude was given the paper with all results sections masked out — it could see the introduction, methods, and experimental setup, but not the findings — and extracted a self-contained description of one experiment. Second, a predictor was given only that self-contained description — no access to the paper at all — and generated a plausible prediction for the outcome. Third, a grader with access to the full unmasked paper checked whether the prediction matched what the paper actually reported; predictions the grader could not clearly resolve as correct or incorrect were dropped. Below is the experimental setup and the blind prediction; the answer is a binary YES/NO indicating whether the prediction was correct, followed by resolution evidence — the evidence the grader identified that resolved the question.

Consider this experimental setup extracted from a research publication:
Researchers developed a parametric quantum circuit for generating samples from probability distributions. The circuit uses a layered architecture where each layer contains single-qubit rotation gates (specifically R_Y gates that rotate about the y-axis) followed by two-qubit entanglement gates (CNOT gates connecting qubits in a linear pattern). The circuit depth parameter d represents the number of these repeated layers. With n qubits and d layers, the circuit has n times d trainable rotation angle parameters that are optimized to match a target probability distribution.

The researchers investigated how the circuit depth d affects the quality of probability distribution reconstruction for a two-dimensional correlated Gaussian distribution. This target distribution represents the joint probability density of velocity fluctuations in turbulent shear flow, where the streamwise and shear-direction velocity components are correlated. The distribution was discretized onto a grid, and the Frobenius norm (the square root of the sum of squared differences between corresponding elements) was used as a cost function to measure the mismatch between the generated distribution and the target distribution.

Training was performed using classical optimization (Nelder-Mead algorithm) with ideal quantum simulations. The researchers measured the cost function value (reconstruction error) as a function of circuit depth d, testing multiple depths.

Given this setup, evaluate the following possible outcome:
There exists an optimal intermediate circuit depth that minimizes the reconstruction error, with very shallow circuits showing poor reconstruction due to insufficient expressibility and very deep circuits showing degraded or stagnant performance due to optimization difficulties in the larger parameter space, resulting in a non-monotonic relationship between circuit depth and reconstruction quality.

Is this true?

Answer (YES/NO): YES